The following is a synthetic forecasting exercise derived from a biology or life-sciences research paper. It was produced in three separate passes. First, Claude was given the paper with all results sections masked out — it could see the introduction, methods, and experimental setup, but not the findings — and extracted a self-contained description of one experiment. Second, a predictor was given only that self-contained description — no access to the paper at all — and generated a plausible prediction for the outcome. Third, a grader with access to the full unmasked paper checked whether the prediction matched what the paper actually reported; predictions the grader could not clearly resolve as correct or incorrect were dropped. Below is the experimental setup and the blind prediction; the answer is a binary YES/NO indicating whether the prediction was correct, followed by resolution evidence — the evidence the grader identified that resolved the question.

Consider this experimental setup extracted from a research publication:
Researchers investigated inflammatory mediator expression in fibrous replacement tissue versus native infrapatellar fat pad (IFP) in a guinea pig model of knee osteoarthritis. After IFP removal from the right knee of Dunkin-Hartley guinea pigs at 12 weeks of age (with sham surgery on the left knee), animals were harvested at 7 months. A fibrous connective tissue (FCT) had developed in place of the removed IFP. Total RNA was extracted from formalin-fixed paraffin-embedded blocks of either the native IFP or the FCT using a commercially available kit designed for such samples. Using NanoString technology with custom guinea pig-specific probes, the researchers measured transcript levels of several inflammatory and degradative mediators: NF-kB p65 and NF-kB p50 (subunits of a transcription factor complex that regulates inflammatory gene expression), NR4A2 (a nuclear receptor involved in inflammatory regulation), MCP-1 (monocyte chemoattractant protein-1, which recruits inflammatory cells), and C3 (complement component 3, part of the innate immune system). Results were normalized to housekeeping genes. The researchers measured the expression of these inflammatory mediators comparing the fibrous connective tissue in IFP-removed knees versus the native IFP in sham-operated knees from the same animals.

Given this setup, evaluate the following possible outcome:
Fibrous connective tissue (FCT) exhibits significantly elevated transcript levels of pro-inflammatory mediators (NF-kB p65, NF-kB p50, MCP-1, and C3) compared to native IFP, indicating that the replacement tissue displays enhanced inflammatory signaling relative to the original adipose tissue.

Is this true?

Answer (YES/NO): NO